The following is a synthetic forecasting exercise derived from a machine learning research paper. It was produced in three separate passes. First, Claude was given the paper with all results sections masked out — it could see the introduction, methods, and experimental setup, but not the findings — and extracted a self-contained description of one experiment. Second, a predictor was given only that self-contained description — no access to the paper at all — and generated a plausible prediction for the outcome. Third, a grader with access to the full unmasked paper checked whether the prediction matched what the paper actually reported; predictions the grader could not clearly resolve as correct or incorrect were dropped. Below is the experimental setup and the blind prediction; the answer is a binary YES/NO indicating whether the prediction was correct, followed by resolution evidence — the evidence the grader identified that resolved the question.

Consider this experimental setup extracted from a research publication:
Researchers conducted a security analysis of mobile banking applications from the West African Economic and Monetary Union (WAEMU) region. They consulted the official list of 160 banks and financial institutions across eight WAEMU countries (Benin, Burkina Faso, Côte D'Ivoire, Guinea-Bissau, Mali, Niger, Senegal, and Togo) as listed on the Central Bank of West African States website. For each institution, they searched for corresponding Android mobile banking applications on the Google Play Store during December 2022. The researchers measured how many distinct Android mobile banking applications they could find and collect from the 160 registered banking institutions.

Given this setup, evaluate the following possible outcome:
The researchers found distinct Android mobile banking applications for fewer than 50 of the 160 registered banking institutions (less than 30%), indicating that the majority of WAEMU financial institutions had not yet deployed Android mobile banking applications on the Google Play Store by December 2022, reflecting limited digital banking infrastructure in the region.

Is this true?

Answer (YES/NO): NO